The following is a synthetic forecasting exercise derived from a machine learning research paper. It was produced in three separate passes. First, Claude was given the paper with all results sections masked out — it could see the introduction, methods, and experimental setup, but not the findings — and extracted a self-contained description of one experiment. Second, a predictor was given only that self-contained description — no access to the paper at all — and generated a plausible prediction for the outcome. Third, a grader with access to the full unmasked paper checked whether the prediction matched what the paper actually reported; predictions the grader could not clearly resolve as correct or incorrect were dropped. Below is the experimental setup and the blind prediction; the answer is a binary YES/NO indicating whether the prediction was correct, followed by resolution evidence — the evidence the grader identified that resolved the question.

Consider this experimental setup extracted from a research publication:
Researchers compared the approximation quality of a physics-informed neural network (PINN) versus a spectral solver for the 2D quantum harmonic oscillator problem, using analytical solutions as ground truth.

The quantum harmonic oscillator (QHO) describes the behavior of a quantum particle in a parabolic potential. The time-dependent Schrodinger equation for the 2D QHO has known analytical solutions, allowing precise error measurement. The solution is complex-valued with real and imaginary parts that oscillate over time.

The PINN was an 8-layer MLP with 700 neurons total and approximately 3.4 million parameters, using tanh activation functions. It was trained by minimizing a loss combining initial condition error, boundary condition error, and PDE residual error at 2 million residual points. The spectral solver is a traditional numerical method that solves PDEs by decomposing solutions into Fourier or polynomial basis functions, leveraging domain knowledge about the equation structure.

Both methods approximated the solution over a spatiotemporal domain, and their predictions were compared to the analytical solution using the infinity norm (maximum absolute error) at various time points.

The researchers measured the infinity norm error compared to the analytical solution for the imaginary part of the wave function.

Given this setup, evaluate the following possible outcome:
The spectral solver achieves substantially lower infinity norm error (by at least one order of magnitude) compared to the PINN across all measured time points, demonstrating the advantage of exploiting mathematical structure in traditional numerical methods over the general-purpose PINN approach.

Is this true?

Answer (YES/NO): NO